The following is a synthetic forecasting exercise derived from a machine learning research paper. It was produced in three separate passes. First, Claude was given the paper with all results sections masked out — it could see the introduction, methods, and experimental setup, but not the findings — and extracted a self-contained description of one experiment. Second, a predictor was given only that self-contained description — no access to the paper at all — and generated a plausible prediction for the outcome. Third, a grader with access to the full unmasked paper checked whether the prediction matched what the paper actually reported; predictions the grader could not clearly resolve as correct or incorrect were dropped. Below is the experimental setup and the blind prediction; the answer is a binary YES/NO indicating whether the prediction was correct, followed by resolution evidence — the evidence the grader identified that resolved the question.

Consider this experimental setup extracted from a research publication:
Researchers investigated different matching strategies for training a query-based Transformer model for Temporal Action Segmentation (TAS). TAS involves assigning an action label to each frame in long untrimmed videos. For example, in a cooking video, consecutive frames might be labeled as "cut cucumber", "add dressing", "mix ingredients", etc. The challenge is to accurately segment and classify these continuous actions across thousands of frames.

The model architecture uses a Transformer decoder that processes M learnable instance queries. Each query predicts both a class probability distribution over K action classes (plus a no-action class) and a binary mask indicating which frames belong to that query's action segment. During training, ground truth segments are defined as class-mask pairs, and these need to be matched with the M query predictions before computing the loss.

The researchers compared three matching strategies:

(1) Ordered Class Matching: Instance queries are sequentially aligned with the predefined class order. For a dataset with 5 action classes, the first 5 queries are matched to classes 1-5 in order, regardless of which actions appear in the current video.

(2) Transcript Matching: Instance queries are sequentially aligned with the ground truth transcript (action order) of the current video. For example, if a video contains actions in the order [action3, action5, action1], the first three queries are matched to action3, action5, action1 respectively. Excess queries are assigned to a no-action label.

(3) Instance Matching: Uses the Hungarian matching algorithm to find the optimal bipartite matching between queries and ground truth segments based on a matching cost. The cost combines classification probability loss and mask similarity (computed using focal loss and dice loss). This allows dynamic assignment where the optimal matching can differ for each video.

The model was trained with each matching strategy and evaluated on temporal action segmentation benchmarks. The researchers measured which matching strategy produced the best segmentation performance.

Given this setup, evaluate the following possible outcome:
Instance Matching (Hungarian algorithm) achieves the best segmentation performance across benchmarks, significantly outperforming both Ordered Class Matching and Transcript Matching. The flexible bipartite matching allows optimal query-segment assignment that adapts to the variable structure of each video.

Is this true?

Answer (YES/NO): NO